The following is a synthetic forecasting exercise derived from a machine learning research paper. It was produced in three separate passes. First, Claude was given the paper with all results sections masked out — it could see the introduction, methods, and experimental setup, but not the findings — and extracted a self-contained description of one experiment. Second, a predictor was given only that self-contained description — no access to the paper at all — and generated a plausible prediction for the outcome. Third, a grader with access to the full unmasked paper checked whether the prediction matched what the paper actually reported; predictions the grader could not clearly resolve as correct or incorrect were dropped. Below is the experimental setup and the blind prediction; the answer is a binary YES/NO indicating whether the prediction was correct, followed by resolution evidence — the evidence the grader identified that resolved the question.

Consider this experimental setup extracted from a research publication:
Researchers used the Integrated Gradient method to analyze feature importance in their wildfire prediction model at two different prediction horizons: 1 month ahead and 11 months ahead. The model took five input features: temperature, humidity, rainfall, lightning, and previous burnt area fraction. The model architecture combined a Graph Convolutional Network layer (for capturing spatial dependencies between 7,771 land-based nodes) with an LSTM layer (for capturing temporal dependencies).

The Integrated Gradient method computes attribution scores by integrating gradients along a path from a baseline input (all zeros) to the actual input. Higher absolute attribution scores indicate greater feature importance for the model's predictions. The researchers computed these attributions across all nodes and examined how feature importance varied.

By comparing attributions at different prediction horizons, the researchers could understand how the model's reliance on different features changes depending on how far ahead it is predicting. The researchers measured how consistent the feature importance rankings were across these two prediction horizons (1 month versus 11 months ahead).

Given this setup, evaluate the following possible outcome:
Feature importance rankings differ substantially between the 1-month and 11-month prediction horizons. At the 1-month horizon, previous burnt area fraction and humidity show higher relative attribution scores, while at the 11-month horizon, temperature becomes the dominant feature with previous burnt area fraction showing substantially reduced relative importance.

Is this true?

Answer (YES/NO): NO